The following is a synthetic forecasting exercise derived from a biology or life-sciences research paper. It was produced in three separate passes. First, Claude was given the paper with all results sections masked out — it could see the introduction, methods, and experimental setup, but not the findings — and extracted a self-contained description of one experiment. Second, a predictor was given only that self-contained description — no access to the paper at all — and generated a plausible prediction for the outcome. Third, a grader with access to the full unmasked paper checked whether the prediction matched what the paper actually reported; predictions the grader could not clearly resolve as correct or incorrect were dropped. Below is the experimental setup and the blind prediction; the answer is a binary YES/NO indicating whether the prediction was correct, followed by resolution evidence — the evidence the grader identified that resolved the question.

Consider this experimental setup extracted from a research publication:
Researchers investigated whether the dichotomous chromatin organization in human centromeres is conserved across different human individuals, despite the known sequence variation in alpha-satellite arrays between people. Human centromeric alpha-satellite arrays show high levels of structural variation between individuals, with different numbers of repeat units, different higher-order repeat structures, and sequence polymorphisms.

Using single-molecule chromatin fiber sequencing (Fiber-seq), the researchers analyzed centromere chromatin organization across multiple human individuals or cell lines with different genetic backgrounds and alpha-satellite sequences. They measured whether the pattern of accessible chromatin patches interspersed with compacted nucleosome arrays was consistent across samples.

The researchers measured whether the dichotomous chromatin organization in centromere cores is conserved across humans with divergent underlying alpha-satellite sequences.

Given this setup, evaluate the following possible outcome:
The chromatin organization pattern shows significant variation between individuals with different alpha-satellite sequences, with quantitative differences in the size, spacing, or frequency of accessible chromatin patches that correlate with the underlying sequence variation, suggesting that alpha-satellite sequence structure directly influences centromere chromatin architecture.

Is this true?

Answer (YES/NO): NO